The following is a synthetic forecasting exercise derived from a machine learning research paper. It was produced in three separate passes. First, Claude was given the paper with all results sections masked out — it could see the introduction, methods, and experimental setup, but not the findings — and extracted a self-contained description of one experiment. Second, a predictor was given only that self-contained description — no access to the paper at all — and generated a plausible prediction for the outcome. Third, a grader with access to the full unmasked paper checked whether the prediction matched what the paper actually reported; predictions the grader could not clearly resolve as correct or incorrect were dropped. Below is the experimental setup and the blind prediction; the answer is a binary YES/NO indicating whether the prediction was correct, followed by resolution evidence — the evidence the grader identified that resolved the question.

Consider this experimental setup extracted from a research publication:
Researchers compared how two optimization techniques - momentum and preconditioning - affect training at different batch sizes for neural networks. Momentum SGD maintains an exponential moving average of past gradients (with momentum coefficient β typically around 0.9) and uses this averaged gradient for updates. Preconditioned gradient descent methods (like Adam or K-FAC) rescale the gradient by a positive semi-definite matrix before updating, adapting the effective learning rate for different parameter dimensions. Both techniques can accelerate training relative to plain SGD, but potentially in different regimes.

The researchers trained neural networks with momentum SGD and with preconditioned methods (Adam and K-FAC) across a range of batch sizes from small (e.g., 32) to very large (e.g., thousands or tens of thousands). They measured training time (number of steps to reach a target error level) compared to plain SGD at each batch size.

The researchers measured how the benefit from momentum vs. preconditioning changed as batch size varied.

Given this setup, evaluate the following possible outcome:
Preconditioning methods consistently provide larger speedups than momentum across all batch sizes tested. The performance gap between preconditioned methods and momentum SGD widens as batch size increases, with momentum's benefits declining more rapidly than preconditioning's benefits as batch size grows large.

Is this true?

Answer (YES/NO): NO